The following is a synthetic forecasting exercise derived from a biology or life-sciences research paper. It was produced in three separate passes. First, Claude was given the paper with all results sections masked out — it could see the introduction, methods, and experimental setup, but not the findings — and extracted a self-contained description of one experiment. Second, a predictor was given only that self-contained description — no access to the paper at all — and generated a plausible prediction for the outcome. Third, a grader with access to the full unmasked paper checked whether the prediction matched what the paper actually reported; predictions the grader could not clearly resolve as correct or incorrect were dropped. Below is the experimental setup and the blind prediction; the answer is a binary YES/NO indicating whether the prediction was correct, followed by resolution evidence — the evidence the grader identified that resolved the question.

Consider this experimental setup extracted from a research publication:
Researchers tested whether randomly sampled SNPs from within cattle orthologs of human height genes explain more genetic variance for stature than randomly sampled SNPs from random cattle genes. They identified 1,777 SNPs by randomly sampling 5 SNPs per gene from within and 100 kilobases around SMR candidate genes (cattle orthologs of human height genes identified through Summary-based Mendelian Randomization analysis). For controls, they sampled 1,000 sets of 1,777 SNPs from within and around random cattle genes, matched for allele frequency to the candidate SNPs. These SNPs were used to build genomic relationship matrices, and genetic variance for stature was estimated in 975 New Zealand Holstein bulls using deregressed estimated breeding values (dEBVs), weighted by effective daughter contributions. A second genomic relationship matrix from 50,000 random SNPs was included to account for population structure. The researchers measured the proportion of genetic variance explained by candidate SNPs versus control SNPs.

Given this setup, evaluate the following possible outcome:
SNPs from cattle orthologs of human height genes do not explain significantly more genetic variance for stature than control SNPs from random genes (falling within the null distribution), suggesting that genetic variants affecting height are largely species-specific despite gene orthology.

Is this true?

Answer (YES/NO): NO